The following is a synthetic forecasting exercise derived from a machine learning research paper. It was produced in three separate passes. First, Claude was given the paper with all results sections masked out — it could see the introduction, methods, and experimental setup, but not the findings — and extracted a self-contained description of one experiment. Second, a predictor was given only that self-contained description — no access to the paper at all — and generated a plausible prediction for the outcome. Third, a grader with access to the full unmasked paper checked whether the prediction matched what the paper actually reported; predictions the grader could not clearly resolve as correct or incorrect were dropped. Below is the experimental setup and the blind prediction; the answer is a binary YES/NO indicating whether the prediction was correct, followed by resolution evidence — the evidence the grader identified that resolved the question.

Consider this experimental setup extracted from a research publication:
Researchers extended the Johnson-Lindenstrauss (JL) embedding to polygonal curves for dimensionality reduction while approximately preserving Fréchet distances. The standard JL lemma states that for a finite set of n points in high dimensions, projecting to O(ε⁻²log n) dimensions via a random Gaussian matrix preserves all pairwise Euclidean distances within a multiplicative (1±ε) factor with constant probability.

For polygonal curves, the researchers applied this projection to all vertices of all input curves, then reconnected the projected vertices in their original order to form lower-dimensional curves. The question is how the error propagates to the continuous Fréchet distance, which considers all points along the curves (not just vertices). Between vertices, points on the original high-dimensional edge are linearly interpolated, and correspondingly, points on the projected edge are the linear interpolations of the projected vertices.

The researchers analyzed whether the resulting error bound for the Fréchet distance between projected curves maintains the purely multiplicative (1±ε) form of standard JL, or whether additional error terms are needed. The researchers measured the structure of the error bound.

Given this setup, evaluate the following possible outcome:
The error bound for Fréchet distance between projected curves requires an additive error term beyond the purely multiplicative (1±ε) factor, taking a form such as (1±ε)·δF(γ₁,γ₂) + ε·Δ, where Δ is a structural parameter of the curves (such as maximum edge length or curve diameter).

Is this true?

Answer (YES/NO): YES